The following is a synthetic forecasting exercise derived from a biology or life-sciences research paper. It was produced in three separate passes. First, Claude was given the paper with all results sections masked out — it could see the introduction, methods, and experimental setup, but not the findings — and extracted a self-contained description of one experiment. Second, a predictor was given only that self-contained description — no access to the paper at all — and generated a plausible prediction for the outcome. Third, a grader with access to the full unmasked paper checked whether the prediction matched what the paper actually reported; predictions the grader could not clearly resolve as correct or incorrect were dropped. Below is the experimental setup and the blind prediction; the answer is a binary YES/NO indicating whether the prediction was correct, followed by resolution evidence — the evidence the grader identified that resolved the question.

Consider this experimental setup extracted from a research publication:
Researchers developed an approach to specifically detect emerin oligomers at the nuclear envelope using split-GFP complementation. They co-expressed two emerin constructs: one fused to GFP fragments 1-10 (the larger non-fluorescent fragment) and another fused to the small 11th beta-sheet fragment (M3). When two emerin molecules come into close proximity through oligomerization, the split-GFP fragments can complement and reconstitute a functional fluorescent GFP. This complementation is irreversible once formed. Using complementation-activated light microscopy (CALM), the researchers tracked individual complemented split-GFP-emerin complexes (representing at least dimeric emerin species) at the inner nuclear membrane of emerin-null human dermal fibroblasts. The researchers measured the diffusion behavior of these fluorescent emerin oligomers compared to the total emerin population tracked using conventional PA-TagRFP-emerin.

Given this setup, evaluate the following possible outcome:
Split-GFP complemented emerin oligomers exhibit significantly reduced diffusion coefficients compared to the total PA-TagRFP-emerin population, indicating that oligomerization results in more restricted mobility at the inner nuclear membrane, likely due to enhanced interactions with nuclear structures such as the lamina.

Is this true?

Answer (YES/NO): NO